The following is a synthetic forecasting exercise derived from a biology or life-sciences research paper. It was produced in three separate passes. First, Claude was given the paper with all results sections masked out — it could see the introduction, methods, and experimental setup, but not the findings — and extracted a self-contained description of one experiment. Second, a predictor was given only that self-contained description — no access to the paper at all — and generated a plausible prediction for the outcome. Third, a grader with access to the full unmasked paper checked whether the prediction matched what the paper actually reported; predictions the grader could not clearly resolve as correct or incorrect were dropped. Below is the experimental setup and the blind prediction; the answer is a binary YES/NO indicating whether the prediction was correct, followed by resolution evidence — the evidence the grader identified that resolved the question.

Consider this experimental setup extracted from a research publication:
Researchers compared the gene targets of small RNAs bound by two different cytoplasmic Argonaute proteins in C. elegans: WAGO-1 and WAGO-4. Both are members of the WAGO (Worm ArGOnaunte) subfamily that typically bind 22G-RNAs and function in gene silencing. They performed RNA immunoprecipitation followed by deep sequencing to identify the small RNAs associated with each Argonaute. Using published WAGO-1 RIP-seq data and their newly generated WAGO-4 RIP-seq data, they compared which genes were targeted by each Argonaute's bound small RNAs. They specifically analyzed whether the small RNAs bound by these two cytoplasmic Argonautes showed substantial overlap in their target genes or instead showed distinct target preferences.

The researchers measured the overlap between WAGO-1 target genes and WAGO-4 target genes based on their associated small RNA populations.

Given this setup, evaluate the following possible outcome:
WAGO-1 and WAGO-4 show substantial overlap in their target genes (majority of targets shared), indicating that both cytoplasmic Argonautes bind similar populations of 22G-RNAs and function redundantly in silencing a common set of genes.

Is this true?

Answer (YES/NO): NO